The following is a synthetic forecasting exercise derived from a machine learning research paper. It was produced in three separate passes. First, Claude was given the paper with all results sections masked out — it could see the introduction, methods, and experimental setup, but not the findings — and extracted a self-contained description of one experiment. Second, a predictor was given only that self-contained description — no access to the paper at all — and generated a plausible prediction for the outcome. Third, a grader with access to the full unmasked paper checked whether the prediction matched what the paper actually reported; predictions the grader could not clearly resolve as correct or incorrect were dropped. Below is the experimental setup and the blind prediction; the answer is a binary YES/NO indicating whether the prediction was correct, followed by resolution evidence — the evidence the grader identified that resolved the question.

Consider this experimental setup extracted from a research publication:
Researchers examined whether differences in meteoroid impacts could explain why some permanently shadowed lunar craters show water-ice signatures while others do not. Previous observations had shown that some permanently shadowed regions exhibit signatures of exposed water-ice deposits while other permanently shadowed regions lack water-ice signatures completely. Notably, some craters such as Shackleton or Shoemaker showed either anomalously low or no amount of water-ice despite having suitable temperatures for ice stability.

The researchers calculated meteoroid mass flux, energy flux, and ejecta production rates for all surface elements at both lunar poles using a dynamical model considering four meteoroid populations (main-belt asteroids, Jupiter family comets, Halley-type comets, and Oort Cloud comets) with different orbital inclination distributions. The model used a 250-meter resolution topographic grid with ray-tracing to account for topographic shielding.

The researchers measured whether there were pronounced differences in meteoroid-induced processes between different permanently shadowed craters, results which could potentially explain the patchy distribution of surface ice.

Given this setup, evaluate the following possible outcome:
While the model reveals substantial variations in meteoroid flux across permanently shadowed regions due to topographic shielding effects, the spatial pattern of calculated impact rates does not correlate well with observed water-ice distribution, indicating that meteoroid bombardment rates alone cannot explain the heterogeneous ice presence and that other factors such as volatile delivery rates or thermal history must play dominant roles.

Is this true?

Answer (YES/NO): NO